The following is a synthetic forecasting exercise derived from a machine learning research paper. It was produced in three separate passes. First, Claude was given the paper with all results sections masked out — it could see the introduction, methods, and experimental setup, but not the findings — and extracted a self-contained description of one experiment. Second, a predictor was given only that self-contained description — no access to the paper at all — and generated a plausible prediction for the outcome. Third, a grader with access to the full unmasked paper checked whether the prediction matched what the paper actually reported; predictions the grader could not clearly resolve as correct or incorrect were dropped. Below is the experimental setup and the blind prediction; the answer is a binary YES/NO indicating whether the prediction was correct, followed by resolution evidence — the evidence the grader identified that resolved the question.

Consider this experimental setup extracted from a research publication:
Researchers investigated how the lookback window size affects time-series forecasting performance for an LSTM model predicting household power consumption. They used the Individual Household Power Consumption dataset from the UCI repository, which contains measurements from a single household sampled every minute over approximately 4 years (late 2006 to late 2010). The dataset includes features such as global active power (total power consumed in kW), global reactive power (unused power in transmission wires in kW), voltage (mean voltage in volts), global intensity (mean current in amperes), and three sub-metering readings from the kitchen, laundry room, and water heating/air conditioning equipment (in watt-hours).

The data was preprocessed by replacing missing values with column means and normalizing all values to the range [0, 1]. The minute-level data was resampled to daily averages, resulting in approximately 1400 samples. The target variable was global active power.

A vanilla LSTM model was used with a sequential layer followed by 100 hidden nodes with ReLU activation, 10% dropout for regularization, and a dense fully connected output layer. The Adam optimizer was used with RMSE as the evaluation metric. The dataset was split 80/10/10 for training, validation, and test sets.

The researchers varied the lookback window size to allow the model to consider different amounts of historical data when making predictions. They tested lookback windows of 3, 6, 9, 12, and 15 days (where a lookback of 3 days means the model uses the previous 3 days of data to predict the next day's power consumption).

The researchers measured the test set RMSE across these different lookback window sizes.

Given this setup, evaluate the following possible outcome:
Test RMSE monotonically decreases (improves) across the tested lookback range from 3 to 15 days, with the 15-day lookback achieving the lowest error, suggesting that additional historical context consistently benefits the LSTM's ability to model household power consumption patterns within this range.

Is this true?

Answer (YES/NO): NO